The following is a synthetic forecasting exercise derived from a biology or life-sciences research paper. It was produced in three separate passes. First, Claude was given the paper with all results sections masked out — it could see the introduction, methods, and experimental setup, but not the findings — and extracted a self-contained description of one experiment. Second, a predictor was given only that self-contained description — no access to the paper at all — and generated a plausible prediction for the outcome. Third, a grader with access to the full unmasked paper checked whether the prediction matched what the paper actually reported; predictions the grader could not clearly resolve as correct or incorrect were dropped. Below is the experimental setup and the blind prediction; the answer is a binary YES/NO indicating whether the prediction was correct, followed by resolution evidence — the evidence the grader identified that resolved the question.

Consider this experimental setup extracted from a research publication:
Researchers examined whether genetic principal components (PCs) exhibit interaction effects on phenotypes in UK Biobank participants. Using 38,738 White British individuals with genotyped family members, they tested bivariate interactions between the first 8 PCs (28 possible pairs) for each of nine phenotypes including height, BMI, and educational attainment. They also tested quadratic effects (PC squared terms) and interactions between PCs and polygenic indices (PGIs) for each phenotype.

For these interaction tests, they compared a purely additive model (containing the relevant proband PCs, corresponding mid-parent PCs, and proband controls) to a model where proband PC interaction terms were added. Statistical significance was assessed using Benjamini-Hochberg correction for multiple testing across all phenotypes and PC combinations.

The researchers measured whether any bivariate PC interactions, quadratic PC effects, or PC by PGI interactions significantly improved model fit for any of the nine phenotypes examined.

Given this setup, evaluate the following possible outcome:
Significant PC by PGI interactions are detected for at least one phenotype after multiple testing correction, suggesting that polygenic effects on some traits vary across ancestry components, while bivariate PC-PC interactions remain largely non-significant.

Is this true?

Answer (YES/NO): NO